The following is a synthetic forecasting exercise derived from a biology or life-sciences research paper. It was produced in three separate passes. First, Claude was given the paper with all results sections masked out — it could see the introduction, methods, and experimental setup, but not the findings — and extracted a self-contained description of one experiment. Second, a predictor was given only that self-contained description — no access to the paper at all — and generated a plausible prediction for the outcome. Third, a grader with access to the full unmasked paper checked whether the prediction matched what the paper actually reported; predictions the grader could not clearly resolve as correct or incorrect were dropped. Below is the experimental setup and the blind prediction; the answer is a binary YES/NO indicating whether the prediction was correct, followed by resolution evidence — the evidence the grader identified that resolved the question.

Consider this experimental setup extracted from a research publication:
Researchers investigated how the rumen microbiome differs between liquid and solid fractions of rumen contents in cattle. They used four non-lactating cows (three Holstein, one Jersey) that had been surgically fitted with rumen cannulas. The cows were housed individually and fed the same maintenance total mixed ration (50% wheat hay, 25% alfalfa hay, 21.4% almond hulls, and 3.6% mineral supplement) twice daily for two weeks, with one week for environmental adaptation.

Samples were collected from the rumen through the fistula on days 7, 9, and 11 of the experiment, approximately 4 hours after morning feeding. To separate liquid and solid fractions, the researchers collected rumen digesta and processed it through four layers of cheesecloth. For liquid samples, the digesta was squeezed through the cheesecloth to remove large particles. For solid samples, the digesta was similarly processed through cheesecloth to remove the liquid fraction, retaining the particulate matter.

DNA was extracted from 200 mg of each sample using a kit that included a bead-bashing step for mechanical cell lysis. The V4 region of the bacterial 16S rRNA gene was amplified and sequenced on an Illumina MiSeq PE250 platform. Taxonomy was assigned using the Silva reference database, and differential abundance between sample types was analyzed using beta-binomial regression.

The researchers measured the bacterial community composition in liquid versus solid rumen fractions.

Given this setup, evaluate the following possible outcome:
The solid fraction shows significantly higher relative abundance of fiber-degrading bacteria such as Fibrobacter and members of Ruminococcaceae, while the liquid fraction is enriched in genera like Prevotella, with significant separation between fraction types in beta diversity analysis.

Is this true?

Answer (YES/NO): NO